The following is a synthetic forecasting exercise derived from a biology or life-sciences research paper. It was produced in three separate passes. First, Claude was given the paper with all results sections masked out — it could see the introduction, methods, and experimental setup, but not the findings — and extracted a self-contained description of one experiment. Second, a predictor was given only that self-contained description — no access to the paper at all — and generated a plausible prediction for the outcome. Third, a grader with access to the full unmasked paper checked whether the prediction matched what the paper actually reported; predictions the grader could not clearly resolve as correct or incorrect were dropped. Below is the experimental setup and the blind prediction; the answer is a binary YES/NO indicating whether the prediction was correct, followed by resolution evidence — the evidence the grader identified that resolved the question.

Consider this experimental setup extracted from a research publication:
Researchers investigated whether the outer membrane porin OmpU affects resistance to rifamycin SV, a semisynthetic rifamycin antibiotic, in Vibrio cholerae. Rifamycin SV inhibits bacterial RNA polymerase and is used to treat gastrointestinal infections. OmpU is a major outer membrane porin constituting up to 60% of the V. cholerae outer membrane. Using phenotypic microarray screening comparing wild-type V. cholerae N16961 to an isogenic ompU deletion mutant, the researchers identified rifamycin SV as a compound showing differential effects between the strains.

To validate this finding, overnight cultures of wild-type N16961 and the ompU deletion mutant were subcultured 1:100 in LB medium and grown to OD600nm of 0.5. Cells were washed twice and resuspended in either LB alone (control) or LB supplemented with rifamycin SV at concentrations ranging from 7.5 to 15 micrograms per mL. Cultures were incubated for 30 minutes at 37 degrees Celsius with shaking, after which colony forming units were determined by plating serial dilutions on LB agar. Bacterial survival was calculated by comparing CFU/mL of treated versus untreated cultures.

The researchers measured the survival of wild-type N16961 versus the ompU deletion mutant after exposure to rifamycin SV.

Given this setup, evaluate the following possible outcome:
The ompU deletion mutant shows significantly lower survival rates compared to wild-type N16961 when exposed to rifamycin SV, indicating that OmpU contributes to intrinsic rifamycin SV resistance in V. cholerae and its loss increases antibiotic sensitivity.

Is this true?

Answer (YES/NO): YES